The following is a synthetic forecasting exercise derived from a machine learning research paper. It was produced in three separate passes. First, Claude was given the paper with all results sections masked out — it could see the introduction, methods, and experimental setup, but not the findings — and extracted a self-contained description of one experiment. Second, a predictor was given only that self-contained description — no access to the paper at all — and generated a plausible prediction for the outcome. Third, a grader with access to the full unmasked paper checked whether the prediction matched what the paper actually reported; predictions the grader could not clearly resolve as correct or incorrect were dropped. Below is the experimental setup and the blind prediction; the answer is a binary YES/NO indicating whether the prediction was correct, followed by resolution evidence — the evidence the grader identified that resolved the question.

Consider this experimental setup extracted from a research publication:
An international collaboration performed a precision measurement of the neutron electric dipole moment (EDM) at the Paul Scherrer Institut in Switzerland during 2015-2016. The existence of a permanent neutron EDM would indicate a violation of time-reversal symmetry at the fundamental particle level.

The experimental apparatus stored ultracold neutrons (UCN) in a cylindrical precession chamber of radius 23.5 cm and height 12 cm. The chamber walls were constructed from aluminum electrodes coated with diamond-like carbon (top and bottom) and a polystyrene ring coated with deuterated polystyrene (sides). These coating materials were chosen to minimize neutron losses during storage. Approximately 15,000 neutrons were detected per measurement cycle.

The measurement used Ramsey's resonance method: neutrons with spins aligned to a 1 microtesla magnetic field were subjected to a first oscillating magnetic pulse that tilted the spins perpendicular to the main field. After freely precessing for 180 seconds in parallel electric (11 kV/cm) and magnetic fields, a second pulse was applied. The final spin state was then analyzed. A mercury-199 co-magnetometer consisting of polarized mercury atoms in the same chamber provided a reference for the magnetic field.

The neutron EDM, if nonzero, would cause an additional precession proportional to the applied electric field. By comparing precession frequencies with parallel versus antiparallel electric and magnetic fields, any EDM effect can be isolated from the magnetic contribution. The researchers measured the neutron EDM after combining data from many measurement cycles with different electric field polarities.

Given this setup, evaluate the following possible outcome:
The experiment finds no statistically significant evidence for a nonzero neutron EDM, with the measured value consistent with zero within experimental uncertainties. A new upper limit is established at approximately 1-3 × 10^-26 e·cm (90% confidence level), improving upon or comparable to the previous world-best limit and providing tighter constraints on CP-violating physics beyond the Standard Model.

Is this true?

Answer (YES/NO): YES